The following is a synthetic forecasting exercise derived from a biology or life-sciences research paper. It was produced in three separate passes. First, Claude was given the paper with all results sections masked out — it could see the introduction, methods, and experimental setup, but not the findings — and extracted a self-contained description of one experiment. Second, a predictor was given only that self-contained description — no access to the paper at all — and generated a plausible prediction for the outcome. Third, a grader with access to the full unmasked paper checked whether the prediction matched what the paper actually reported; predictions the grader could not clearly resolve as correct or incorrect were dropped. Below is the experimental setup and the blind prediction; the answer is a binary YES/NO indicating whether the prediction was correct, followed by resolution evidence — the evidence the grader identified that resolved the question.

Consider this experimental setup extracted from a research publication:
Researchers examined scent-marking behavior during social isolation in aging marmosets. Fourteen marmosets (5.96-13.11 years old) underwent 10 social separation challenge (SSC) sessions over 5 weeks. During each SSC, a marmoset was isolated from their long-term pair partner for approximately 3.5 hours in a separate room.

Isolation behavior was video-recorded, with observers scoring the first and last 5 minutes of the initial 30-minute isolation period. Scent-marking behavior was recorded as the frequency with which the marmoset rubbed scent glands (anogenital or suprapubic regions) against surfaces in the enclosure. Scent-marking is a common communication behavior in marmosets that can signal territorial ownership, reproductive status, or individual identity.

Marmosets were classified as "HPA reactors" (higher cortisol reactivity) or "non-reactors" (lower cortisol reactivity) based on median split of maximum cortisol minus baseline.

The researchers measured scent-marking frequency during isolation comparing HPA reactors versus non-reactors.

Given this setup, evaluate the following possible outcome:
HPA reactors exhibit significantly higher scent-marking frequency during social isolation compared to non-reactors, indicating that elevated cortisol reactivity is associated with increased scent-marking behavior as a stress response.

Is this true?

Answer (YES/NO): NO